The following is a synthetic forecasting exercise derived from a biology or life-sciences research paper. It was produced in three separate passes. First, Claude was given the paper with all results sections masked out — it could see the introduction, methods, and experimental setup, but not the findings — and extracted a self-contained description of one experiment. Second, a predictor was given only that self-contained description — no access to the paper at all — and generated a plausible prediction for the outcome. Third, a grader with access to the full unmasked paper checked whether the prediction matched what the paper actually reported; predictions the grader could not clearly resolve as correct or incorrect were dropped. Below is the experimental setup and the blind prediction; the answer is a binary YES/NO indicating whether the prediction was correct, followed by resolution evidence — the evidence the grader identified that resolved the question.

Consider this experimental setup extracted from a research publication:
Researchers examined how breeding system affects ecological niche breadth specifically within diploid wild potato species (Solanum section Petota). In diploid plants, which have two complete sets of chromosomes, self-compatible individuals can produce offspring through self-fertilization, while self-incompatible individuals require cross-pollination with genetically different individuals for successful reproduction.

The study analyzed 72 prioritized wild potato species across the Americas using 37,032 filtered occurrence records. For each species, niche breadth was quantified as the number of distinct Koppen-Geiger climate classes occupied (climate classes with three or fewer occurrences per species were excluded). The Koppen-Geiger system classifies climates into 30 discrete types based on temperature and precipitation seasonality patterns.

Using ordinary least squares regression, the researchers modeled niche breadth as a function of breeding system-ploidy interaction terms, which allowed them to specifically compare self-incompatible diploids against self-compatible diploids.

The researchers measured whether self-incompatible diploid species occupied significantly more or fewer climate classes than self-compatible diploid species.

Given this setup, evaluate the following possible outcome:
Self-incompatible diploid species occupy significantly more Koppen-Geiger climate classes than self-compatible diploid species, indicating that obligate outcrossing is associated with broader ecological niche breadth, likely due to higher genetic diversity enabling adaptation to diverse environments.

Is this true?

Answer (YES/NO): YES